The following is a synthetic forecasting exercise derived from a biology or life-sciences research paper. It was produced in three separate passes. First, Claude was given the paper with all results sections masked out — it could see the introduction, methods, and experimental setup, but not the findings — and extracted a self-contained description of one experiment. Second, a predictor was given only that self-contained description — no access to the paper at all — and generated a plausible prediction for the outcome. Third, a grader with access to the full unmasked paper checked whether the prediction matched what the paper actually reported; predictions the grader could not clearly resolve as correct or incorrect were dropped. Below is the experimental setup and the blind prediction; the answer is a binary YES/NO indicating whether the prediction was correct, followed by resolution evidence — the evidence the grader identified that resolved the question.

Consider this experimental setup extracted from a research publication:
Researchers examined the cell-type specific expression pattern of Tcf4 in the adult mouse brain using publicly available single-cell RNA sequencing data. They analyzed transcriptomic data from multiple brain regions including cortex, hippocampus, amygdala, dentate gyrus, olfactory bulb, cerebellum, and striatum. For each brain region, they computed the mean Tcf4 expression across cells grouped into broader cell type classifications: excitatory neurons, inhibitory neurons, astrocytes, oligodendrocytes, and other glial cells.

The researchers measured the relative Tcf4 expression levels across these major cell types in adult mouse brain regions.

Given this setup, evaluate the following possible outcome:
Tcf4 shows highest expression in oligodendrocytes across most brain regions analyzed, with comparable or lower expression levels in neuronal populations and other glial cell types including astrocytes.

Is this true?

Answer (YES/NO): NO